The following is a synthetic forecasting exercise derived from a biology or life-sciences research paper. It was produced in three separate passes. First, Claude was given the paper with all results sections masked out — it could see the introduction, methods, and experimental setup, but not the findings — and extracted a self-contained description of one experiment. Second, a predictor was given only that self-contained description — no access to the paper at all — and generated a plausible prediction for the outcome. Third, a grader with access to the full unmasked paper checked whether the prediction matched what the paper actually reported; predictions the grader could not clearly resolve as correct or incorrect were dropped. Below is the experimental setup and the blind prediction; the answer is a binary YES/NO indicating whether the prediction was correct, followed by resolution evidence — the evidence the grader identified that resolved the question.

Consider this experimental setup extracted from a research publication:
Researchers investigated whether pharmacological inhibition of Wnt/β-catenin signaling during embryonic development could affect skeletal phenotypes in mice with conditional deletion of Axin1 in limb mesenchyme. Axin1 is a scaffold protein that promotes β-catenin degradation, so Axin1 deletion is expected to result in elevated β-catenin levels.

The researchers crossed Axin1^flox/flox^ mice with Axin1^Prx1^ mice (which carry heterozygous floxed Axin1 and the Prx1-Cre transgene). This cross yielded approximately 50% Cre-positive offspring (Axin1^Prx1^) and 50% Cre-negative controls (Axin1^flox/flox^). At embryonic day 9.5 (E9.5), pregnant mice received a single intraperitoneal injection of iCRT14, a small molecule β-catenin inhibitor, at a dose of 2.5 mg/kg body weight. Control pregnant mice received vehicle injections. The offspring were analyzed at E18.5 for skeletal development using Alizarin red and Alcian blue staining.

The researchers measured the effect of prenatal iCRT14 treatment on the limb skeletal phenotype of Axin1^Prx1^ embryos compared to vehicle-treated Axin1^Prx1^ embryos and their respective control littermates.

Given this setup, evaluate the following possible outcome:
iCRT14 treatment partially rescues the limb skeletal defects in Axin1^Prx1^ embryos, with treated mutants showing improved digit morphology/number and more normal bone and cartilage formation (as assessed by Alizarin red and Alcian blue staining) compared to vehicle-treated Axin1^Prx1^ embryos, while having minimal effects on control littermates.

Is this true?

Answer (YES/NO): NO